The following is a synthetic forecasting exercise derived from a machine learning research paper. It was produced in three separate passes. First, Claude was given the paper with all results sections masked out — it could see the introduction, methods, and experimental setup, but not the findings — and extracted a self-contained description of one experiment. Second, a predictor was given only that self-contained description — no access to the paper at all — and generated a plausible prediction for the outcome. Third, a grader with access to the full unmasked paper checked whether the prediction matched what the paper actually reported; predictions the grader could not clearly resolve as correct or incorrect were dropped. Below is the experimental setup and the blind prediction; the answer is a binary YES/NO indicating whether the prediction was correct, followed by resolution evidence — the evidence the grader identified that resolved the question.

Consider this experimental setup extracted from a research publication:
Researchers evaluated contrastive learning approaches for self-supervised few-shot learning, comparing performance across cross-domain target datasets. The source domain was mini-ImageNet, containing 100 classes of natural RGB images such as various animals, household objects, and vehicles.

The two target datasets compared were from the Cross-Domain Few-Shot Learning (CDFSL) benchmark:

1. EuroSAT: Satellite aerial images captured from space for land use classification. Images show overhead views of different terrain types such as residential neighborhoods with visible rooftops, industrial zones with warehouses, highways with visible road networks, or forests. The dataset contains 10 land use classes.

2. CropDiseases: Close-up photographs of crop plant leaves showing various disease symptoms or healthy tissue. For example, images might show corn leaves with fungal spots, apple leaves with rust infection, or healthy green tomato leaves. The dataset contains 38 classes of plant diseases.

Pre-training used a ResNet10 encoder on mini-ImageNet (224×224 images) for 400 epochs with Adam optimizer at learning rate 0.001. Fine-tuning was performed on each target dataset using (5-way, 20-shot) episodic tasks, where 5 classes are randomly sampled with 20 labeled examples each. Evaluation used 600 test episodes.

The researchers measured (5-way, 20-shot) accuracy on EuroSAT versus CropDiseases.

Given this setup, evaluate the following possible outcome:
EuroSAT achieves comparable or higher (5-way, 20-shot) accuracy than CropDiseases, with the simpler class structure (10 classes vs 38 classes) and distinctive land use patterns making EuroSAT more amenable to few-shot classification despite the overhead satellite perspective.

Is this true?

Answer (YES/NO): NO